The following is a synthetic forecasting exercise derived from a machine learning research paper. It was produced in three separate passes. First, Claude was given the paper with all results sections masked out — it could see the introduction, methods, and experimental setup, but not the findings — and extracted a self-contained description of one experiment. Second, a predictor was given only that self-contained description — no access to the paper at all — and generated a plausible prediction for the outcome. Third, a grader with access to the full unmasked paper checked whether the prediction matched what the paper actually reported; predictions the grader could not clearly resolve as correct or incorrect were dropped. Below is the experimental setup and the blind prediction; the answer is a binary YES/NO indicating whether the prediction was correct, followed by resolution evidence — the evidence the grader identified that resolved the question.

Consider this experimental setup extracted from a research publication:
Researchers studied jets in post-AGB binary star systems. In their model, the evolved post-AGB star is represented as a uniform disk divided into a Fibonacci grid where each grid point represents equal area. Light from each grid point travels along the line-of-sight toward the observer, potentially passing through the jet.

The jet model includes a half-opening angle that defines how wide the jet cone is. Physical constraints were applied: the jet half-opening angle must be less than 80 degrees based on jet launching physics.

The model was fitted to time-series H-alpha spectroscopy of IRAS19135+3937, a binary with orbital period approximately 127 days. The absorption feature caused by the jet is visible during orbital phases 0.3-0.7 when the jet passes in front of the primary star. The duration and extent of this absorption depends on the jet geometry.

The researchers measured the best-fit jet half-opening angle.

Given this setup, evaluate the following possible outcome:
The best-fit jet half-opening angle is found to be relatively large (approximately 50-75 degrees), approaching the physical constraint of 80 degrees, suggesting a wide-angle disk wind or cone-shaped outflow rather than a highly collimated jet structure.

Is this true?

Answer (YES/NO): YES